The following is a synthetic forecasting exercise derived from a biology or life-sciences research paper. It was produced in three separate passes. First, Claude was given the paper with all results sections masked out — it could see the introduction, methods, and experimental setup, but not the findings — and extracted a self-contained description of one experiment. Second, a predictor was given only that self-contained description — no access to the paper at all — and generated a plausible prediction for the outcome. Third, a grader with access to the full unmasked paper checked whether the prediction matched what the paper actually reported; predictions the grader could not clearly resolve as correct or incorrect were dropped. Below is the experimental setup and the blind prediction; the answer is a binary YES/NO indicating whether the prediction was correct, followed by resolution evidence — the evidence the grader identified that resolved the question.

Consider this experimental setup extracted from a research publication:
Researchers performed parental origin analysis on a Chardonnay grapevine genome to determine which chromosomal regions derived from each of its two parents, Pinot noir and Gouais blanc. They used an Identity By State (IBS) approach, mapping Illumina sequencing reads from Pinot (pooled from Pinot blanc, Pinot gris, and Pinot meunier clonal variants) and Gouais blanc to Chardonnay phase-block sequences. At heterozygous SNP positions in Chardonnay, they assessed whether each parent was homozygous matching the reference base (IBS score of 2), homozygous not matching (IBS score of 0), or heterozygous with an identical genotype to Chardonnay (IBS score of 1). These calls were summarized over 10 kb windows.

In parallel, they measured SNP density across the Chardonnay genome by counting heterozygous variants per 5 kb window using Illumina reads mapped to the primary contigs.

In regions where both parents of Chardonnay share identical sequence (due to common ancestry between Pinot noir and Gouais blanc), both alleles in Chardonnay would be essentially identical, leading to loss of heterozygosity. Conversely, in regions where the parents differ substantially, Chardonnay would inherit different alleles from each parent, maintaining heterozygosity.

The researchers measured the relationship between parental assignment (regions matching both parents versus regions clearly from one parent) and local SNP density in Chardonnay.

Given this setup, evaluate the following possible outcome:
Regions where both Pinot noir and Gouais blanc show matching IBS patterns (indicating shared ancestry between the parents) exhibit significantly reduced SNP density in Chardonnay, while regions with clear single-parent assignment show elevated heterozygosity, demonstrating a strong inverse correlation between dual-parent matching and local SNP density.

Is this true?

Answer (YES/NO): NO